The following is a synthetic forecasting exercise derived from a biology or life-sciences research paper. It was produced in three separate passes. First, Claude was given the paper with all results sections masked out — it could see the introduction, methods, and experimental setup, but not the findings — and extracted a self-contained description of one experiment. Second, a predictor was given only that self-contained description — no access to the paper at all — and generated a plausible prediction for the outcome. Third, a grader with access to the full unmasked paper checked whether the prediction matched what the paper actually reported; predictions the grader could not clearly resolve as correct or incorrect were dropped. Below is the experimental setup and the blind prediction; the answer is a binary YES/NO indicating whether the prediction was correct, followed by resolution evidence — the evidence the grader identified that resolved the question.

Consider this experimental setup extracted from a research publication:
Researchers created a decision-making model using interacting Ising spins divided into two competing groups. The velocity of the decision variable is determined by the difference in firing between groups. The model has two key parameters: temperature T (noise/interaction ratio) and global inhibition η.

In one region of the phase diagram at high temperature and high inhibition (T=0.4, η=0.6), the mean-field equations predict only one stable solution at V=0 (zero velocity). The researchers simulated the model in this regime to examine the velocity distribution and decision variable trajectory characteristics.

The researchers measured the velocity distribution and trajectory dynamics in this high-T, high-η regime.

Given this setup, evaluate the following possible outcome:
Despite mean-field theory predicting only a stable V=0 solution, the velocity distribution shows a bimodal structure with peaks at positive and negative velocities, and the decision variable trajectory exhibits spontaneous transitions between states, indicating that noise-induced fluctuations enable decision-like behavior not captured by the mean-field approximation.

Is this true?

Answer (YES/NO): NO